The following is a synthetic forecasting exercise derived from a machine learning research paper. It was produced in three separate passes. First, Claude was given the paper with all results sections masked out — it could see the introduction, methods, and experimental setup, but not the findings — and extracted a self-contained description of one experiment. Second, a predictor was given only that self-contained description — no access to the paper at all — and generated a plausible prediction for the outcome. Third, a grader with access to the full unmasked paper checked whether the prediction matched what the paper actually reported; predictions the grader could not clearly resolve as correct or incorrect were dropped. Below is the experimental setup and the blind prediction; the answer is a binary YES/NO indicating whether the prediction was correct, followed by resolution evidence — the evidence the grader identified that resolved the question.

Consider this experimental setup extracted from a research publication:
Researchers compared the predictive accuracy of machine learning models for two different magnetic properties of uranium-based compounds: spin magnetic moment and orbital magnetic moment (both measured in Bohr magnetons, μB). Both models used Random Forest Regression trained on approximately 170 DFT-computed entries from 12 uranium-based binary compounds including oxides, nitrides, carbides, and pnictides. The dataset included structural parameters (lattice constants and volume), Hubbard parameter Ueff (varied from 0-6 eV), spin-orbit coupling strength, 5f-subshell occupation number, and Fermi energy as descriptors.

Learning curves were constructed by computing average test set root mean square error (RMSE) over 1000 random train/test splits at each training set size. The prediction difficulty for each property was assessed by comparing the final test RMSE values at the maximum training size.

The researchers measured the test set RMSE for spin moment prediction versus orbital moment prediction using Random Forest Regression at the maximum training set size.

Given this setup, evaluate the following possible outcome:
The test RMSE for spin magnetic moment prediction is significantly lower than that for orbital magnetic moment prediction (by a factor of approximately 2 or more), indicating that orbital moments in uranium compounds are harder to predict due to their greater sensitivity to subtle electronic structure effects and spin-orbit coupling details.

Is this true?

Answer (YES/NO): NO